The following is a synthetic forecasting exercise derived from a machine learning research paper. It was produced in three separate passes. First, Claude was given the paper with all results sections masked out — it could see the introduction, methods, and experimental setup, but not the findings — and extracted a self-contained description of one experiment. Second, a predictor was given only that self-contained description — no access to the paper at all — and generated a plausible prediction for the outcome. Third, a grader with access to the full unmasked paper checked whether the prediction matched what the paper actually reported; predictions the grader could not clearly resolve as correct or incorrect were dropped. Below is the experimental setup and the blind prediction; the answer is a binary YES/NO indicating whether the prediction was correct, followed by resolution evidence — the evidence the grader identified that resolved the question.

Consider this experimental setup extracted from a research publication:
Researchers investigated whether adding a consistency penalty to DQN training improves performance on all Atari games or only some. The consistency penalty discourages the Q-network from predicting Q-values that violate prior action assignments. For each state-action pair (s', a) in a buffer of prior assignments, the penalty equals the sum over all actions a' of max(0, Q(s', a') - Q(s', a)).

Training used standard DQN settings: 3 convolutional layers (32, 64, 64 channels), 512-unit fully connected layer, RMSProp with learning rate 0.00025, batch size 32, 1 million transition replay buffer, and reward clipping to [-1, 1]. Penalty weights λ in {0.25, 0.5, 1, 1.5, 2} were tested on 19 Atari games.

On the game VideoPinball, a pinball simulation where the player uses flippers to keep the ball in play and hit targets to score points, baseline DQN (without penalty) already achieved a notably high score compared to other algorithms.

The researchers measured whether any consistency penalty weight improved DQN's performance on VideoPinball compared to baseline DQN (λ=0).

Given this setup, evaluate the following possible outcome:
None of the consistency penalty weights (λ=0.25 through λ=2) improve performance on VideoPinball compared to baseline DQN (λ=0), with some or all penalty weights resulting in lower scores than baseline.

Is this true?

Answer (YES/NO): YES